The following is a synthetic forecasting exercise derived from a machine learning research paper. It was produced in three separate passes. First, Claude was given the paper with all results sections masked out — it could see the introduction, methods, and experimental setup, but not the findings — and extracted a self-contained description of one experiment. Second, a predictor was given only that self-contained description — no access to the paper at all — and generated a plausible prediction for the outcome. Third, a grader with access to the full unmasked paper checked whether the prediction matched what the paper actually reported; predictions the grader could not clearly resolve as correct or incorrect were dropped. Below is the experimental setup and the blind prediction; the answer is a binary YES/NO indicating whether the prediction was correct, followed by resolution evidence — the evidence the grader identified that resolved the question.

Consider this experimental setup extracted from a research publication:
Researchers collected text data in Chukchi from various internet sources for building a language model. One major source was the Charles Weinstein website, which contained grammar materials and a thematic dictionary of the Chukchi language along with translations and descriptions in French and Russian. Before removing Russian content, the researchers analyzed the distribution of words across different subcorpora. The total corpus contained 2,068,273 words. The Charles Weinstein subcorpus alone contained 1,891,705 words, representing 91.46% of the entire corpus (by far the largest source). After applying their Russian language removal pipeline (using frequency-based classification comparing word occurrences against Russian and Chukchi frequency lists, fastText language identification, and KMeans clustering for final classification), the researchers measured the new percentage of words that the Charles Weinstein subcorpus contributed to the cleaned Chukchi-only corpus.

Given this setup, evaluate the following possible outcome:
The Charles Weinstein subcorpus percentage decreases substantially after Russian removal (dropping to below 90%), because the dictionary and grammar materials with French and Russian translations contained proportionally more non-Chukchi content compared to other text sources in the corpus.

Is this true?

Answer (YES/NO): YES